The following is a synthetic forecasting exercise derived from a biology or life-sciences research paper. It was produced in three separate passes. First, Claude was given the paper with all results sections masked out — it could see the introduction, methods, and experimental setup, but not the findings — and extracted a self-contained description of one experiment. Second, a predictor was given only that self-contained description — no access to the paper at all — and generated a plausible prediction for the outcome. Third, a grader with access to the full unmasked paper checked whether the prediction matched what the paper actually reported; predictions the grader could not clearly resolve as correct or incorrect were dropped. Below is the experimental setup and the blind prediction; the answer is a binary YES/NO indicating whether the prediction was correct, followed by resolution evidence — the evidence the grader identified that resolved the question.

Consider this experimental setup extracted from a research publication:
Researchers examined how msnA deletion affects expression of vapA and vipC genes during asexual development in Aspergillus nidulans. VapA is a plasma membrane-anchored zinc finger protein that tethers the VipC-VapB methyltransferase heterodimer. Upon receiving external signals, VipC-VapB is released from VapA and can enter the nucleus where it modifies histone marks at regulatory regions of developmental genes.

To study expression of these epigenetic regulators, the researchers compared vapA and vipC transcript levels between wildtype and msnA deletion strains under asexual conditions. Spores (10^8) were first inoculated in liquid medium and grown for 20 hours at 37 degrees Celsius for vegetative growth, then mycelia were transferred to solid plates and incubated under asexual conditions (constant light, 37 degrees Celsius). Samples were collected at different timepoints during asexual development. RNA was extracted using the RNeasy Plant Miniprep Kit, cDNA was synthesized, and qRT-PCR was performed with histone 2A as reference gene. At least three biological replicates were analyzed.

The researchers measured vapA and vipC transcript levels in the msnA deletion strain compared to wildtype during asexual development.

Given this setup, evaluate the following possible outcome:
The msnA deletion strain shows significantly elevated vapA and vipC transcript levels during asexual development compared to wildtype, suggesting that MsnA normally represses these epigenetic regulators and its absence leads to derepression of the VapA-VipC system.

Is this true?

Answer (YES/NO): NO